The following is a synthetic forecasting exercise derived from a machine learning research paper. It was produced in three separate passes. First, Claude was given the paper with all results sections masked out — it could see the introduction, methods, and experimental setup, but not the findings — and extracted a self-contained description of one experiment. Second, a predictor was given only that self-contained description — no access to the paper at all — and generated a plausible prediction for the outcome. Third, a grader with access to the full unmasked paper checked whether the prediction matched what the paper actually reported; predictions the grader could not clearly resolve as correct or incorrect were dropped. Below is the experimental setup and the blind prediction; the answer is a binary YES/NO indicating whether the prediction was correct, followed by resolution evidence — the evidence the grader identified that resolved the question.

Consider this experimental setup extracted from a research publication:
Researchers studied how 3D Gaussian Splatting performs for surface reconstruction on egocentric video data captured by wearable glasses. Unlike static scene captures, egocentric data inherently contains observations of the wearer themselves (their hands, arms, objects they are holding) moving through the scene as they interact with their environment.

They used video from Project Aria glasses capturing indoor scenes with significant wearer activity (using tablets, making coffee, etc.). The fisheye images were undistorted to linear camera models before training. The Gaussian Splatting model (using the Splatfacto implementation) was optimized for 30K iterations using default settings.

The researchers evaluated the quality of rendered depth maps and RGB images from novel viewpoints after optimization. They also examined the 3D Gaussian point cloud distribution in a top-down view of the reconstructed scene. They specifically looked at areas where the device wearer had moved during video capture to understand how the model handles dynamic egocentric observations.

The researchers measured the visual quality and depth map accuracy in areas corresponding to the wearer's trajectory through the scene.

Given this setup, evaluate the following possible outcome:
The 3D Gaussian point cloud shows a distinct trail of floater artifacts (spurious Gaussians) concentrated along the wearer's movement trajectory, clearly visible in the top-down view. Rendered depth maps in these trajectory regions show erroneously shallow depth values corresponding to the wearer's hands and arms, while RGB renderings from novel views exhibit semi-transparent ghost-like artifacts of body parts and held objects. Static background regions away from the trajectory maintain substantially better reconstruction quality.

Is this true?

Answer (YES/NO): NO